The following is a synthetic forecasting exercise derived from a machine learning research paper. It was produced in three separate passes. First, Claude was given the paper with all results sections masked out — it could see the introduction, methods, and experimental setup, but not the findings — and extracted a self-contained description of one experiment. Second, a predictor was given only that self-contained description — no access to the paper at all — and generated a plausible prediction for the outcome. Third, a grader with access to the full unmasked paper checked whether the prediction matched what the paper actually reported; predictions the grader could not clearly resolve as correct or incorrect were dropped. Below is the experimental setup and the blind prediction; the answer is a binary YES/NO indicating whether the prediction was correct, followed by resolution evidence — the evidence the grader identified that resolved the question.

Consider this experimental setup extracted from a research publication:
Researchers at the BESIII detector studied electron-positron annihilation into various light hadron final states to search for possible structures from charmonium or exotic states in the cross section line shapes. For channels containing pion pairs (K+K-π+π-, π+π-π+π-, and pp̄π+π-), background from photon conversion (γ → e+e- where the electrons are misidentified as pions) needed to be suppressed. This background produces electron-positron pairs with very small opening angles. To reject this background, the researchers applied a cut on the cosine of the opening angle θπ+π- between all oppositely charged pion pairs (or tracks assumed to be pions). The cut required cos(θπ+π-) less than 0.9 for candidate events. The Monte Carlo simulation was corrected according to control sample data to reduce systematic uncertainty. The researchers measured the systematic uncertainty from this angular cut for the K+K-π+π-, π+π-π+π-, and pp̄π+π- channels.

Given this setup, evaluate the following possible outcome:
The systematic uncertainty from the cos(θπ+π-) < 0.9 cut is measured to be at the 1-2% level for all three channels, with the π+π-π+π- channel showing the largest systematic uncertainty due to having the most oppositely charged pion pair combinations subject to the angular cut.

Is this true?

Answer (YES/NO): NO